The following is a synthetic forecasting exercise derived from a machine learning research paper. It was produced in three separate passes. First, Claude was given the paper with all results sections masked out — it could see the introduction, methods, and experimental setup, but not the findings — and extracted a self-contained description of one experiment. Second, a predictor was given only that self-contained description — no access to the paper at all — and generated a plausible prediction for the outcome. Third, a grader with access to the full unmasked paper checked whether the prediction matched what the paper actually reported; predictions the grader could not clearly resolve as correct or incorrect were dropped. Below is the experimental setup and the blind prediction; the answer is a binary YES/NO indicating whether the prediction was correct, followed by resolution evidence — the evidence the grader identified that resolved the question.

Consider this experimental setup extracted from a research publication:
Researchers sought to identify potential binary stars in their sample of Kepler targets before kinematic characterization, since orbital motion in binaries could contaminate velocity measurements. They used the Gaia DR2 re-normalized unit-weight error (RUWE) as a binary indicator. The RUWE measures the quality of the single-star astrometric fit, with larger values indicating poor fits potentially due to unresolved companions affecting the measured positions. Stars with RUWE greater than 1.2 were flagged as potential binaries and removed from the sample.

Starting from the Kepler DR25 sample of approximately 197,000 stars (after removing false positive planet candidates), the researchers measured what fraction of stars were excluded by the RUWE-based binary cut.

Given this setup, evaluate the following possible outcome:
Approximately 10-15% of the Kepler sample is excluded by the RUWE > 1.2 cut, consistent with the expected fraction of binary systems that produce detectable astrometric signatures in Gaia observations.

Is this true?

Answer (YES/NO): YES